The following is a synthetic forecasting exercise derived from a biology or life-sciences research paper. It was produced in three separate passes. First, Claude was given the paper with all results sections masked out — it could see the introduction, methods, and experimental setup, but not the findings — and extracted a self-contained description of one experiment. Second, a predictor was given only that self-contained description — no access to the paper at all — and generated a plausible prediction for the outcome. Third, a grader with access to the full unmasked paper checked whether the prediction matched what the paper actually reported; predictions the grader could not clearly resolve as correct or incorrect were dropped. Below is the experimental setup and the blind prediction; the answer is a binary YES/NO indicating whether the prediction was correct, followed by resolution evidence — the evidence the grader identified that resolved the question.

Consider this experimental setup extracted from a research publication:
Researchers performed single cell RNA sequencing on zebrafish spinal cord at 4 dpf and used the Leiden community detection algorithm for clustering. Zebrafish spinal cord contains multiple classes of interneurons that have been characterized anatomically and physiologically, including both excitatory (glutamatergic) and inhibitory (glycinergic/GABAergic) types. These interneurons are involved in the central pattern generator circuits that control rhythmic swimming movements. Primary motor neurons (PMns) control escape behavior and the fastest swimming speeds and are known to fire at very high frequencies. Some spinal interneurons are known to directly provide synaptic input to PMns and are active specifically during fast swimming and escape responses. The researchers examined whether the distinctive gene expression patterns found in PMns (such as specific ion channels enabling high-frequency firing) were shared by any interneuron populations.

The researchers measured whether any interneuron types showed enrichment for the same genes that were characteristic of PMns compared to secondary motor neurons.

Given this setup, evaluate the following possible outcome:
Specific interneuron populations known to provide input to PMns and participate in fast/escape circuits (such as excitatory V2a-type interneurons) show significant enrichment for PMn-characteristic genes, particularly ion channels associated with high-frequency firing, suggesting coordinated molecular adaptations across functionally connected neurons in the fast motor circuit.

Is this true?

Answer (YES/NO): YES